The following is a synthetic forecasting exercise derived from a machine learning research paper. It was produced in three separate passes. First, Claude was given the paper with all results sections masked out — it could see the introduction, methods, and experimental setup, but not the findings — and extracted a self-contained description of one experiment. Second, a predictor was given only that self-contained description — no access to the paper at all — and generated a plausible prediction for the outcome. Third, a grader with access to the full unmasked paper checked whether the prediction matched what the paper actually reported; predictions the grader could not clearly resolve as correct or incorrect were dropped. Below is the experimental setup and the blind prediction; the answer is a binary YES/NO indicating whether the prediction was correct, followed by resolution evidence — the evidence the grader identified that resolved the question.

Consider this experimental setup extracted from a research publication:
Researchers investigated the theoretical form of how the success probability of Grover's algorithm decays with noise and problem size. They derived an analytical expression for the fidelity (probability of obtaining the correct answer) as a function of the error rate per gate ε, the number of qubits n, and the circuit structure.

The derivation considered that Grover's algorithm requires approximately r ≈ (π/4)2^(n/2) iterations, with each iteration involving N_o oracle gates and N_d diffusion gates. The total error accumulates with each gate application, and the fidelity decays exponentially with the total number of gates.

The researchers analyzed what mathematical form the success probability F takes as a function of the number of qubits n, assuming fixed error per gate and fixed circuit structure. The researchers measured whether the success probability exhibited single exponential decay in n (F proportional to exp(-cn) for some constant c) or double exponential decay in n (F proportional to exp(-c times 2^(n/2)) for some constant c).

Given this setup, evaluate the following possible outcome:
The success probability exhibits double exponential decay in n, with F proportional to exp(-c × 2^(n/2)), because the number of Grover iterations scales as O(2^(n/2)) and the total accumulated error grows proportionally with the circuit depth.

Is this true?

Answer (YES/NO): YES